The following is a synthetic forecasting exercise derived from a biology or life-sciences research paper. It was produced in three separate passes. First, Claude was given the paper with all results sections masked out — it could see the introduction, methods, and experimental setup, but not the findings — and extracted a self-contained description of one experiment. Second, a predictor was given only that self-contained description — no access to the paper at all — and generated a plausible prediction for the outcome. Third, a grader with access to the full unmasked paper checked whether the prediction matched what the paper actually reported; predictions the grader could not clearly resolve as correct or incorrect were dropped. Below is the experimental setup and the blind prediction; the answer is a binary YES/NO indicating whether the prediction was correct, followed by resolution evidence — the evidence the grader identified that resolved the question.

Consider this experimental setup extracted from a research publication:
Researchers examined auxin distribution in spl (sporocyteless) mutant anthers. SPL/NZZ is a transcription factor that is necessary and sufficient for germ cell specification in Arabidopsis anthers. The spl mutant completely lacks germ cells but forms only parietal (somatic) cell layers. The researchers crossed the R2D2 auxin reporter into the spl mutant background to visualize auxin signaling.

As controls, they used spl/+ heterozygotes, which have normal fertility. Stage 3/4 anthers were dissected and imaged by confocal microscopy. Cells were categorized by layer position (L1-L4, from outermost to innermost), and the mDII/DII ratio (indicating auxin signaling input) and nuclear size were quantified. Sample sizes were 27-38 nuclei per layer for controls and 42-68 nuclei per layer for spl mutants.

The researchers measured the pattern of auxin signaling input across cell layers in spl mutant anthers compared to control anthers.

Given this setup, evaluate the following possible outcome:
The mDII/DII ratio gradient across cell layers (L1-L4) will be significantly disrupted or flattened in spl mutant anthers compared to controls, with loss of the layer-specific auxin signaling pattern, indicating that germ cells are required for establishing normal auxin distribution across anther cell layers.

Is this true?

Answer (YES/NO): YES